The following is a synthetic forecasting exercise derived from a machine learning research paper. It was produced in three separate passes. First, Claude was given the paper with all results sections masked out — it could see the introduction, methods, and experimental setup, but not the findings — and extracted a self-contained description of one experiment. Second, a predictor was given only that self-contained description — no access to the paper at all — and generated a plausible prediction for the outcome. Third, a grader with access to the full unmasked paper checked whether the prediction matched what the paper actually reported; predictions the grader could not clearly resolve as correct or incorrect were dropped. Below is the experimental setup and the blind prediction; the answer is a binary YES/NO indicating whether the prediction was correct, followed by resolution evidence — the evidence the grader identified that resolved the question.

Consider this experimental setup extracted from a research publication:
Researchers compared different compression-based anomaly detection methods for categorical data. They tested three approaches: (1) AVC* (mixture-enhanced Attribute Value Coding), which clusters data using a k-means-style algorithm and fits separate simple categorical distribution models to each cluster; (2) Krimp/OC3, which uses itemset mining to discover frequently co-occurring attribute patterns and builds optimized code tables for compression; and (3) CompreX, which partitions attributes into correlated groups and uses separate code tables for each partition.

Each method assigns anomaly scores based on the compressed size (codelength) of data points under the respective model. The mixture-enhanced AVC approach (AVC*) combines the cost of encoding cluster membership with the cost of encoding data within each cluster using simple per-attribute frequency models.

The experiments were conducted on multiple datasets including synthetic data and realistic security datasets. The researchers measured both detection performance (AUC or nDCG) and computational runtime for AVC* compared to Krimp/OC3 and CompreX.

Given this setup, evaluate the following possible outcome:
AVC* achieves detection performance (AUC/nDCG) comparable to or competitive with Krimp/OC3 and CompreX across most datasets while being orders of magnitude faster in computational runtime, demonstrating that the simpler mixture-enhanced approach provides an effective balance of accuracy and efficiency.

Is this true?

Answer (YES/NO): NO